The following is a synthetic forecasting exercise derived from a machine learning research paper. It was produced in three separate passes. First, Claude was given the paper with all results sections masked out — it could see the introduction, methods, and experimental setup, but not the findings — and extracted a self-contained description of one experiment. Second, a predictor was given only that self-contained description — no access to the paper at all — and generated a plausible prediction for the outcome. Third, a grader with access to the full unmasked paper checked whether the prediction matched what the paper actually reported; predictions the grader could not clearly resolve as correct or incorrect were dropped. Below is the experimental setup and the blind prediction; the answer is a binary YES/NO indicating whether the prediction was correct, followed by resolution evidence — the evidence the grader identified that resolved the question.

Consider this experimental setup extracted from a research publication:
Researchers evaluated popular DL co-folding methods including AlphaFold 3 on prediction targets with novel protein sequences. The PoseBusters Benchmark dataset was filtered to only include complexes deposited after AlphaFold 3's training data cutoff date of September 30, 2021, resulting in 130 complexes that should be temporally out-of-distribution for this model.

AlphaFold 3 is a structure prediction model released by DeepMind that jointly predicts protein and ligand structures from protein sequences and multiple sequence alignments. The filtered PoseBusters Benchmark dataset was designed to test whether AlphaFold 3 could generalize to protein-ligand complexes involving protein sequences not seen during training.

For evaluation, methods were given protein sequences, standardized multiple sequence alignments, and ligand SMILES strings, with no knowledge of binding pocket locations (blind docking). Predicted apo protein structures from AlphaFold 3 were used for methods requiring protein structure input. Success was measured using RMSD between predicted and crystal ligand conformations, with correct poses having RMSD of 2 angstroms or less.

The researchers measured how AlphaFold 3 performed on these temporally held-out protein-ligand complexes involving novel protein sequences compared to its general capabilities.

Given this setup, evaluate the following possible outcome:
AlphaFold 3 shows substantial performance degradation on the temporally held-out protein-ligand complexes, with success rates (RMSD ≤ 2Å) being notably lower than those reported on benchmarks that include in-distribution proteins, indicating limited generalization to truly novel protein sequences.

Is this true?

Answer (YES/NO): NO